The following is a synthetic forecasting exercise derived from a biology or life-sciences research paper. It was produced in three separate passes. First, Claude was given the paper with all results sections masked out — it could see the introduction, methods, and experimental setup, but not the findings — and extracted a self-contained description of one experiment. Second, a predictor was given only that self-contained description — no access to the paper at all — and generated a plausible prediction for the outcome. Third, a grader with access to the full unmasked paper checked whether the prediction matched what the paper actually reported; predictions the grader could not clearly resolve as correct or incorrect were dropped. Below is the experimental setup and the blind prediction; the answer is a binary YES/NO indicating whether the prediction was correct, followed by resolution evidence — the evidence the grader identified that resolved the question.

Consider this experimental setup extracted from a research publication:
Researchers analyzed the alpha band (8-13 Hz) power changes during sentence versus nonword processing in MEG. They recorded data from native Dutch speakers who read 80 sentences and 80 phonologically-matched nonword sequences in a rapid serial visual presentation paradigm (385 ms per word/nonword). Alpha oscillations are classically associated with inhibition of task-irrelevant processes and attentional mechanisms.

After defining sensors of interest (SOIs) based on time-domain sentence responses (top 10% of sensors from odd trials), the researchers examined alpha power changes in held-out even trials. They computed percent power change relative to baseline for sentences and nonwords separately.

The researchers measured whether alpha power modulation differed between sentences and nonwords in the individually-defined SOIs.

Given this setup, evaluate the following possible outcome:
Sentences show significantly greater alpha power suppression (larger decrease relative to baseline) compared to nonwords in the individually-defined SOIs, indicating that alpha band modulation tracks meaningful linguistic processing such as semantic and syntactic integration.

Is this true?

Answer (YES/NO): NO